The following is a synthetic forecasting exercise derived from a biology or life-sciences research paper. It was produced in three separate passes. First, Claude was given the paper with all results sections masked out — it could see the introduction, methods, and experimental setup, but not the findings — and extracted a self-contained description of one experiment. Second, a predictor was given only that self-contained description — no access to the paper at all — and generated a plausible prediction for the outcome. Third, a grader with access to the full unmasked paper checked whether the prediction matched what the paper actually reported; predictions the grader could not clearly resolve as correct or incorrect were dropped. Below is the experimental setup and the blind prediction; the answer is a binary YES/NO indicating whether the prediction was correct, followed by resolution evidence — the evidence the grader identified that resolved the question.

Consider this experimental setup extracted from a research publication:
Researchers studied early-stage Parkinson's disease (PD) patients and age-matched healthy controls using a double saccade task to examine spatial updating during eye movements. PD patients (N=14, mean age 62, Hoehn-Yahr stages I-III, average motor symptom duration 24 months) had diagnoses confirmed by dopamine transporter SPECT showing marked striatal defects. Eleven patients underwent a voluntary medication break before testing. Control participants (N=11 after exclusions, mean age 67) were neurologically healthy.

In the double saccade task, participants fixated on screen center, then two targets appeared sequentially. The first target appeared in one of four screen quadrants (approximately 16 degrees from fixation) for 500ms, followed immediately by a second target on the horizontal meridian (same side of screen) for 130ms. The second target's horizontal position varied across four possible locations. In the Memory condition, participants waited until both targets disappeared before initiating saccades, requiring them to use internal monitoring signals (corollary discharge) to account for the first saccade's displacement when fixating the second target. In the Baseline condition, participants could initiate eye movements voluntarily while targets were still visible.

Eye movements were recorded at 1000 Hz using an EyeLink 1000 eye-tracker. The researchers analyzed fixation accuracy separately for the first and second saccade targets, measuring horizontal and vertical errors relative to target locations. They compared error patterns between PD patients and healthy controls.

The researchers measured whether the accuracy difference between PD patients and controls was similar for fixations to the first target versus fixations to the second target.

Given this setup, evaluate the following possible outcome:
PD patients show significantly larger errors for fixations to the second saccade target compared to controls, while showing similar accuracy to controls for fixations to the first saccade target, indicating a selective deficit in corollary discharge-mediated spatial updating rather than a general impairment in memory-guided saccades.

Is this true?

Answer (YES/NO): NO